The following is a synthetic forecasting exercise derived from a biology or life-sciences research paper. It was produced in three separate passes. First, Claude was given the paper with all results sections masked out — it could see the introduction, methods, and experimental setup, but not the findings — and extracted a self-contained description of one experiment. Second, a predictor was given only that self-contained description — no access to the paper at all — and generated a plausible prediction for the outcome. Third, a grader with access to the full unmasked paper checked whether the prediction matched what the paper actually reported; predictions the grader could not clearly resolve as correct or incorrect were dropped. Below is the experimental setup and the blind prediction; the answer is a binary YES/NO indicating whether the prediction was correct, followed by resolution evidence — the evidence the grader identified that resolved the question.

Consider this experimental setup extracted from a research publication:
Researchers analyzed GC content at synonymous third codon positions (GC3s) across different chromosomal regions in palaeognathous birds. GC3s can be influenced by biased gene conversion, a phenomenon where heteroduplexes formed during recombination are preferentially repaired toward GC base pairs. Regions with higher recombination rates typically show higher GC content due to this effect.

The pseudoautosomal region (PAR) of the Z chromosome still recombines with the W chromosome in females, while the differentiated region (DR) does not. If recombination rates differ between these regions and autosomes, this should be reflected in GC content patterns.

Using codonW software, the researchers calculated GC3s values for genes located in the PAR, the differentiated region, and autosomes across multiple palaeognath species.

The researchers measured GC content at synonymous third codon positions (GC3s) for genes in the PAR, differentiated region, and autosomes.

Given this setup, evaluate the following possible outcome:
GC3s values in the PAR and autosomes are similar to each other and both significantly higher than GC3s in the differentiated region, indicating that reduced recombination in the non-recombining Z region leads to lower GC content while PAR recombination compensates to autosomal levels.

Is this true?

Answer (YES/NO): NO